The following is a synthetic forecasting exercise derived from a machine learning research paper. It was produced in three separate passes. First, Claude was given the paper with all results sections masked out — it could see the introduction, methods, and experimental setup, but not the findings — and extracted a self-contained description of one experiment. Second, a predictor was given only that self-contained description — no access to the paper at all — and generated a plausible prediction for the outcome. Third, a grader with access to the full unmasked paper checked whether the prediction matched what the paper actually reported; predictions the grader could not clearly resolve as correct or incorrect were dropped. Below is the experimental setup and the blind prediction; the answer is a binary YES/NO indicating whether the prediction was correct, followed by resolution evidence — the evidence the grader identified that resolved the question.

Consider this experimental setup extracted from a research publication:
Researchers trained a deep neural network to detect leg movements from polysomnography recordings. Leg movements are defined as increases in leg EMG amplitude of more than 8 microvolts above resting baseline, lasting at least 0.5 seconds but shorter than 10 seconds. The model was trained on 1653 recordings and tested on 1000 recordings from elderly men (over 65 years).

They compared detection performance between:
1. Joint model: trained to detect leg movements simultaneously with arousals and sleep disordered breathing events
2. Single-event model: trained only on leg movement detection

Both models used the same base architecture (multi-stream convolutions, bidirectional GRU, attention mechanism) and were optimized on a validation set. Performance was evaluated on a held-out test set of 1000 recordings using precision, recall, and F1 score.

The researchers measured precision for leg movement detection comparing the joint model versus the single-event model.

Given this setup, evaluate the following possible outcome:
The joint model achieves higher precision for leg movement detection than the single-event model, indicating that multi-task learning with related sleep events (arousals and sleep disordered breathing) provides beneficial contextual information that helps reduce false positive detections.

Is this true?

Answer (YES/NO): NO